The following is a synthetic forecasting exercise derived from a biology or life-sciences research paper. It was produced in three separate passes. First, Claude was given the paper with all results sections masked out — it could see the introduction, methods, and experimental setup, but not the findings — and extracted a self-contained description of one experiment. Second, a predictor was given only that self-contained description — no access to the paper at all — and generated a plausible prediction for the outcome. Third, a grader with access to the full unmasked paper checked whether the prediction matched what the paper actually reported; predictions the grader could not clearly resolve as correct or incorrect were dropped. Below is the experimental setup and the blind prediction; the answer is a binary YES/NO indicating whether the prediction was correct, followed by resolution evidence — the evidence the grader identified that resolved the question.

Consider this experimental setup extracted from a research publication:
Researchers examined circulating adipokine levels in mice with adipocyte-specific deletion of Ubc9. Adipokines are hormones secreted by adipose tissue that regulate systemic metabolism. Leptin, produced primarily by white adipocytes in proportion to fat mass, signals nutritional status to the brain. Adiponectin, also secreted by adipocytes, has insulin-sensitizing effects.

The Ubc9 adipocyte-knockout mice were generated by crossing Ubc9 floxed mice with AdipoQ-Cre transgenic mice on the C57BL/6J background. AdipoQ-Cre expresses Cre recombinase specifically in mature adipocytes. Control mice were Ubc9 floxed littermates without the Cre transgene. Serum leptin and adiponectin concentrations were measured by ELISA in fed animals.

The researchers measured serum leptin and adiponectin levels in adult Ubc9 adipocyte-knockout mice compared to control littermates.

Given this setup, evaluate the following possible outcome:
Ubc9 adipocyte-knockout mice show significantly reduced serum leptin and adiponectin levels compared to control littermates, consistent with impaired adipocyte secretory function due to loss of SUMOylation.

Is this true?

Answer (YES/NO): YES